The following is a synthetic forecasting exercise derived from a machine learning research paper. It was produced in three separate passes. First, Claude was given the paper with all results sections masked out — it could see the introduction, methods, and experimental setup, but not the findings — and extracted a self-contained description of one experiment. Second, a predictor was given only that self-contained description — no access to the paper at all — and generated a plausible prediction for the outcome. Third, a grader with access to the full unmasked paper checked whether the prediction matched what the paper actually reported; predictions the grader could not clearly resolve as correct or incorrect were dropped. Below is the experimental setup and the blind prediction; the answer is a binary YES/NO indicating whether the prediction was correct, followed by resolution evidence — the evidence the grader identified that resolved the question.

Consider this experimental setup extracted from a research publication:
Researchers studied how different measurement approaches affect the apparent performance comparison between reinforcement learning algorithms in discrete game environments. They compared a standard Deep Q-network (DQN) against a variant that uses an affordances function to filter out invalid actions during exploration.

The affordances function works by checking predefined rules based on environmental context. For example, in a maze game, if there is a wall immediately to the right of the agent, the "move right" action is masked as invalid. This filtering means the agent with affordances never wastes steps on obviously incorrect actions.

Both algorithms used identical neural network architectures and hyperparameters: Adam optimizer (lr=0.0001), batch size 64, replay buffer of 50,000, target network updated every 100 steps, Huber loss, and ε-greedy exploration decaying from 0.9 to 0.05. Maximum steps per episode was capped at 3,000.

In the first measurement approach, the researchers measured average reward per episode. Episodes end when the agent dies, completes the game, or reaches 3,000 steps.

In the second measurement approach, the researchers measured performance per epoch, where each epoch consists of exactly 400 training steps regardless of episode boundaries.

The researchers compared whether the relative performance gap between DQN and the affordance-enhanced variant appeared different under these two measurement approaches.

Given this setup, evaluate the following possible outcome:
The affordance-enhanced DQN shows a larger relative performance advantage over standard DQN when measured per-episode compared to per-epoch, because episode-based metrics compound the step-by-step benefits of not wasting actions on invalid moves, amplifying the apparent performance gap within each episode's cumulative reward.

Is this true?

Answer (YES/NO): YES